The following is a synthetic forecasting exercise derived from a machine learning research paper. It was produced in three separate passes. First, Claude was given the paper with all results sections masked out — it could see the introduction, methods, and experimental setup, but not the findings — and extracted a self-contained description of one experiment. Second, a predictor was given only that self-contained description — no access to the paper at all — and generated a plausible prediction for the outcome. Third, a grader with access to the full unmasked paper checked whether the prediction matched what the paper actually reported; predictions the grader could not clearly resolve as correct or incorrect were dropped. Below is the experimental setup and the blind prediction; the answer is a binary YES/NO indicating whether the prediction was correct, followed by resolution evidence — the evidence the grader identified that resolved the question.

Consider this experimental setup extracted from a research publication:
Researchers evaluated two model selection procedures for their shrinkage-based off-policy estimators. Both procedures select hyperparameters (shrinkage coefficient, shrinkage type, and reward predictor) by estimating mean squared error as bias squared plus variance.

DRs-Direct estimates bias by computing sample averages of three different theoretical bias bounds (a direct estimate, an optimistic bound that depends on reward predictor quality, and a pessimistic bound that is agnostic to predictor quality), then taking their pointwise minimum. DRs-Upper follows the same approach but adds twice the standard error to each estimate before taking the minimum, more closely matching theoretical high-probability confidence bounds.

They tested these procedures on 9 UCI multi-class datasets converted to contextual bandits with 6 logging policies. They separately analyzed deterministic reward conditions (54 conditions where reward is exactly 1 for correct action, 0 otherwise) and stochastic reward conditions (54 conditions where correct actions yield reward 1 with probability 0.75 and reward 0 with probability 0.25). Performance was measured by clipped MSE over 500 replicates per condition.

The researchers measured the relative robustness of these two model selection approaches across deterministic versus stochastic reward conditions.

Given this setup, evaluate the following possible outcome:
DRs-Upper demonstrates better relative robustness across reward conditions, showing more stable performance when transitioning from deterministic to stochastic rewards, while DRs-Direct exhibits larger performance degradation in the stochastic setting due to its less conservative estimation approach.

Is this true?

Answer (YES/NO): NO